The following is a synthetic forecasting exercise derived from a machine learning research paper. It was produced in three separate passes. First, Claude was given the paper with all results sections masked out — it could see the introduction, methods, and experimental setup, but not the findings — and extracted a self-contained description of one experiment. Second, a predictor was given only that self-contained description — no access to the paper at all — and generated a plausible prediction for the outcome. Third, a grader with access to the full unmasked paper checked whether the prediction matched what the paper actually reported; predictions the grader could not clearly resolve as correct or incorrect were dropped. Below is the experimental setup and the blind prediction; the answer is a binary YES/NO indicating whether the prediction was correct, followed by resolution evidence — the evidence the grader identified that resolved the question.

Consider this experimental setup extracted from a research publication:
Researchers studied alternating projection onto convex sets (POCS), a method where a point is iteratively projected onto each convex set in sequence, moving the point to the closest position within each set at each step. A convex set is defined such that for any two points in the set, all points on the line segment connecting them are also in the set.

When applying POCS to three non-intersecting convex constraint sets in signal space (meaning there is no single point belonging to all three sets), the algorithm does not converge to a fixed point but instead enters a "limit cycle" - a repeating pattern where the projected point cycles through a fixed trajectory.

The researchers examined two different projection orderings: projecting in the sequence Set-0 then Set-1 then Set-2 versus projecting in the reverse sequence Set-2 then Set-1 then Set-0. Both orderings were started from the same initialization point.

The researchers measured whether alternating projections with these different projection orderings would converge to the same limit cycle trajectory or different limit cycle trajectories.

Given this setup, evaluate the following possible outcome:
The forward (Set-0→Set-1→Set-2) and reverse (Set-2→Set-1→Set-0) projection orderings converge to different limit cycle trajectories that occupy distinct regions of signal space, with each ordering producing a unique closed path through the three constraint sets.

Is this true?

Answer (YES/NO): YES